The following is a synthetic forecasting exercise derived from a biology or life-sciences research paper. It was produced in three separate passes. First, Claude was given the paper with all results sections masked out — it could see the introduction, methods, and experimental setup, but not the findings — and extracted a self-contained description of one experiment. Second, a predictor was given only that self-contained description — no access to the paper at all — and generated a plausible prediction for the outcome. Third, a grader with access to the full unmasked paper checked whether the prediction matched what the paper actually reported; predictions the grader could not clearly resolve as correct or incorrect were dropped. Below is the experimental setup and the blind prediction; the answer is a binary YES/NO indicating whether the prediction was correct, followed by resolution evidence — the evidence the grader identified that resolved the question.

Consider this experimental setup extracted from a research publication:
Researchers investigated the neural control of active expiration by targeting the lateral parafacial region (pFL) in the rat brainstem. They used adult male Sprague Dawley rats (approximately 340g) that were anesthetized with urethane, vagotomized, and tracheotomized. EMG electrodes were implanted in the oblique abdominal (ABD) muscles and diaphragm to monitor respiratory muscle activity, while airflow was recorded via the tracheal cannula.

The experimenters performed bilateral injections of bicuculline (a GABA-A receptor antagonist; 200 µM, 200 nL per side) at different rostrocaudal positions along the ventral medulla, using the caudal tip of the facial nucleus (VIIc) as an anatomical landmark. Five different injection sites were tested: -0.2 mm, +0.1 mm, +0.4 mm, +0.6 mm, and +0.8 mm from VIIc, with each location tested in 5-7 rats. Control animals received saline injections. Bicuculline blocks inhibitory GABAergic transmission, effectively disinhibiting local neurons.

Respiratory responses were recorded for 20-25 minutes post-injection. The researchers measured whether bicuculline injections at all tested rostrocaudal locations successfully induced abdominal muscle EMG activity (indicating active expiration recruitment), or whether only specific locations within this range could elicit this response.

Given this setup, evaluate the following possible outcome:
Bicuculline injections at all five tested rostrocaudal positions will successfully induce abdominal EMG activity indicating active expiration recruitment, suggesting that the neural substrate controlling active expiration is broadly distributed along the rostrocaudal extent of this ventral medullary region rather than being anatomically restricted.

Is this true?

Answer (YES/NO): NO